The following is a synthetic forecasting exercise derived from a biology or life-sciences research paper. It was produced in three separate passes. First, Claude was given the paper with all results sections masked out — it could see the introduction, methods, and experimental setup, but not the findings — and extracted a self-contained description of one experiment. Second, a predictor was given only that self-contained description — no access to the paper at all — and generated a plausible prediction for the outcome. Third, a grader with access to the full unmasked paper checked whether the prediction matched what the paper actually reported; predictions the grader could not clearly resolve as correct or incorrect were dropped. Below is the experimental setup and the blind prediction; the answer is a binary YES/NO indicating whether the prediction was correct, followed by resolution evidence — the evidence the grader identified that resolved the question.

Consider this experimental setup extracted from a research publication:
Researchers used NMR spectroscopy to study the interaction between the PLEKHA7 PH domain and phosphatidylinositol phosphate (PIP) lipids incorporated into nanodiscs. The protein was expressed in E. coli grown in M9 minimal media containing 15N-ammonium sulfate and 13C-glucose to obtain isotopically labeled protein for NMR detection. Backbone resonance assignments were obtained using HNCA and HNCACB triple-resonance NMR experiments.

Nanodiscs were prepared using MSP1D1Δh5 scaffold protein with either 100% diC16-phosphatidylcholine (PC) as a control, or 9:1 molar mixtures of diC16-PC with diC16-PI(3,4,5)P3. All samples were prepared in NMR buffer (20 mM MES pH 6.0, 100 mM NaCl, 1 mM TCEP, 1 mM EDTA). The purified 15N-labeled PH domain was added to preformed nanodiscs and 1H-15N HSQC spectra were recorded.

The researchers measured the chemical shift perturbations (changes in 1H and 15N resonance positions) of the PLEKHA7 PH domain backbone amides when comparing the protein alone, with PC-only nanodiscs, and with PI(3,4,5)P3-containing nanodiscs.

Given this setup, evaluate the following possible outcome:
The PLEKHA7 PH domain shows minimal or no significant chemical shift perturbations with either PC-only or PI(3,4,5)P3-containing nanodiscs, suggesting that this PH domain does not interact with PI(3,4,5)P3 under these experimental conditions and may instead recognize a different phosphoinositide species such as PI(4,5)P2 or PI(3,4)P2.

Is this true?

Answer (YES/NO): NO